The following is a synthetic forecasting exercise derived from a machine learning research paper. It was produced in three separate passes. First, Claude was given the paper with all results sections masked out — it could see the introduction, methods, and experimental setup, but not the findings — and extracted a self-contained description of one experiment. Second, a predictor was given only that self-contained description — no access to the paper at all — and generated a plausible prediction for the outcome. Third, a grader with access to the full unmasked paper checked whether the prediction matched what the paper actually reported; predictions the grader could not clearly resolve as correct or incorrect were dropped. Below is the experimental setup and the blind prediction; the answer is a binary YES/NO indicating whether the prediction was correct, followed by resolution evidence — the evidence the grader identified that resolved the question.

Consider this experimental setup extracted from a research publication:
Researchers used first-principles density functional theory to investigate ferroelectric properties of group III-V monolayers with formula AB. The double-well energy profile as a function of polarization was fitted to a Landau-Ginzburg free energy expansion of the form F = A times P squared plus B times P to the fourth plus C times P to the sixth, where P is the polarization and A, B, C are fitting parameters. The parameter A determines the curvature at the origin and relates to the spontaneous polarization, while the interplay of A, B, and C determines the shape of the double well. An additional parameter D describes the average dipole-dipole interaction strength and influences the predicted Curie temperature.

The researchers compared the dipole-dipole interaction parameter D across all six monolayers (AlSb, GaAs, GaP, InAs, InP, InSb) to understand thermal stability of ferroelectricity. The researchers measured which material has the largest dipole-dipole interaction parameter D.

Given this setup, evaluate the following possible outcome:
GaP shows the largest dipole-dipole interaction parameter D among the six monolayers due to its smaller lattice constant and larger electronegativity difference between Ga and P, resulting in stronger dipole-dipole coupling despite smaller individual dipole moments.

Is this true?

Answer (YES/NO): NO